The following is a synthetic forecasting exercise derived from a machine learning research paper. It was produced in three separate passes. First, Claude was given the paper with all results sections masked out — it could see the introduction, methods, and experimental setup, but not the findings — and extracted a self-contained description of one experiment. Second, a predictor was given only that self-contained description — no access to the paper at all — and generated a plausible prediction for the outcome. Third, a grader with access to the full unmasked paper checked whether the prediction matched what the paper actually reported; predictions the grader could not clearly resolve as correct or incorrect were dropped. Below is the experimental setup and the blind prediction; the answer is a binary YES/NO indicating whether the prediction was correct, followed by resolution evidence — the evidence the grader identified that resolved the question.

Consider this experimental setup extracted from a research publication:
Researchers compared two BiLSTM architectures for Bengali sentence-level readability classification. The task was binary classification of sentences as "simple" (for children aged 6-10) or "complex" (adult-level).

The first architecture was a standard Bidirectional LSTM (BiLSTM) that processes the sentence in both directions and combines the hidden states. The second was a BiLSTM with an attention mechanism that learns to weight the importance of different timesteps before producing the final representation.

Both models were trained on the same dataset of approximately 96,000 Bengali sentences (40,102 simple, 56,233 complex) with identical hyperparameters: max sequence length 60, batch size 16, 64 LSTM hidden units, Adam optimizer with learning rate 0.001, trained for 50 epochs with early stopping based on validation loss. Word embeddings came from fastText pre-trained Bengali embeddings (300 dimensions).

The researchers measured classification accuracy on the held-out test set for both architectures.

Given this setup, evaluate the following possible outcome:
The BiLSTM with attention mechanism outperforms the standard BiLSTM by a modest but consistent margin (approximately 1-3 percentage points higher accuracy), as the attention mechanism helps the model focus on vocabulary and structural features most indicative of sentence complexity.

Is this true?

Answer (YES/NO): NO